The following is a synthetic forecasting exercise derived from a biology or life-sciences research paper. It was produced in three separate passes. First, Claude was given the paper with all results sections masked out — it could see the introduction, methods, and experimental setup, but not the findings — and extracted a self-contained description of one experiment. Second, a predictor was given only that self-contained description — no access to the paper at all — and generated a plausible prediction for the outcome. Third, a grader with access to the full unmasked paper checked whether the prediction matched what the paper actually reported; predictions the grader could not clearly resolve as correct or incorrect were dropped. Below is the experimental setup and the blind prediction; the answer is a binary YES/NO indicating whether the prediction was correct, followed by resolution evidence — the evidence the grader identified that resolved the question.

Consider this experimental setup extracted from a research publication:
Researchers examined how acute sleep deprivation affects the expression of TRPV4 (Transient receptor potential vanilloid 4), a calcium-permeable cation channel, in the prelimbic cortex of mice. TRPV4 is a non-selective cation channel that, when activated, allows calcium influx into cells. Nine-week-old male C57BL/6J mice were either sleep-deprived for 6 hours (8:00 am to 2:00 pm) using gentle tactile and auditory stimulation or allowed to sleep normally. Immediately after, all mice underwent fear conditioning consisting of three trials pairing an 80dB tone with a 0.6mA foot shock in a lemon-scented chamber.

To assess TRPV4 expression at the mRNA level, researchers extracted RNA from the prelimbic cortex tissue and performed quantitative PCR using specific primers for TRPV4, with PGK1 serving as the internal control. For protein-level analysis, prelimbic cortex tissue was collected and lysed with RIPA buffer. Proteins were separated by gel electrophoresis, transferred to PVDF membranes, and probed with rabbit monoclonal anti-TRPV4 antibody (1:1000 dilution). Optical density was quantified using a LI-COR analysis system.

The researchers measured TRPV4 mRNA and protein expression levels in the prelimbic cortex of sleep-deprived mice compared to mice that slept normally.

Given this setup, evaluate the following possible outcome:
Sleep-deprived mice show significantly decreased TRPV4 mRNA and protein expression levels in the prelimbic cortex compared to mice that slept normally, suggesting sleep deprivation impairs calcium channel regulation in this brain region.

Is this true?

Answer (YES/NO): NO